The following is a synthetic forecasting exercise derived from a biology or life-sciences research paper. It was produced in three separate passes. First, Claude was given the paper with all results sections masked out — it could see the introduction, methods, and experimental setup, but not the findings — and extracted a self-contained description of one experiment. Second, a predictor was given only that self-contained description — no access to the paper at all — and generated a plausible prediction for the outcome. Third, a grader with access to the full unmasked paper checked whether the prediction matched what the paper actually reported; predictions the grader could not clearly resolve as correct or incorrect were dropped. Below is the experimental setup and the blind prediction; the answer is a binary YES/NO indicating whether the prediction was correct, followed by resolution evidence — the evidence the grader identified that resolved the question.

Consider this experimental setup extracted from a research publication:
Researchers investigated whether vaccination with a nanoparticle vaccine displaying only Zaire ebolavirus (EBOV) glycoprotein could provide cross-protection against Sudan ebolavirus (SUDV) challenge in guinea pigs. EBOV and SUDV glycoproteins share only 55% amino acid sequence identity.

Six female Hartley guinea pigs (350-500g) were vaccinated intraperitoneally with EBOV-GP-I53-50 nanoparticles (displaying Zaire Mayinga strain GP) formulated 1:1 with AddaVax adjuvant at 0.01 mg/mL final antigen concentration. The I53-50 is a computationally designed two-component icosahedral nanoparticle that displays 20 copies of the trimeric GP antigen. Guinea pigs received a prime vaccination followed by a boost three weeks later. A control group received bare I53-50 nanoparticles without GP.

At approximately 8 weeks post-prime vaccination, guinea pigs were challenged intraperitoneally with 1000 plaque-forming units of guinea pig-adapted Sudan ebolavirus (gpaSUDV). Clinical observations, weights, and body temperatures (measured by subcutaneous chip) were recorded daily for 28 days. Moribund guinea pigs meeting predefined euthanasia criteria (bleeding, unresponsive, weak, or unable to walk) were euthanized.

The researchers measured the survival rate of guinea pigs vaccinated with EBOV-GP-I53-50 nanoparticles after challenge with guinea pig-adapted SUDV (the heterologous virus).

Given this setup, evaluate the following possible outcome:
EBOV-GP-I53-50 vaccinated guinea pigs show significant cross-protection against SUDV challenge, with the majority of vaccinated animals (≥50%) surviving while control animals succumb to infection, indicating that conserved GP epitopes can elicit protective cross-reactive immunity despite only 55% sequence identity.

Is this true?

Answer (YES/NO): NO